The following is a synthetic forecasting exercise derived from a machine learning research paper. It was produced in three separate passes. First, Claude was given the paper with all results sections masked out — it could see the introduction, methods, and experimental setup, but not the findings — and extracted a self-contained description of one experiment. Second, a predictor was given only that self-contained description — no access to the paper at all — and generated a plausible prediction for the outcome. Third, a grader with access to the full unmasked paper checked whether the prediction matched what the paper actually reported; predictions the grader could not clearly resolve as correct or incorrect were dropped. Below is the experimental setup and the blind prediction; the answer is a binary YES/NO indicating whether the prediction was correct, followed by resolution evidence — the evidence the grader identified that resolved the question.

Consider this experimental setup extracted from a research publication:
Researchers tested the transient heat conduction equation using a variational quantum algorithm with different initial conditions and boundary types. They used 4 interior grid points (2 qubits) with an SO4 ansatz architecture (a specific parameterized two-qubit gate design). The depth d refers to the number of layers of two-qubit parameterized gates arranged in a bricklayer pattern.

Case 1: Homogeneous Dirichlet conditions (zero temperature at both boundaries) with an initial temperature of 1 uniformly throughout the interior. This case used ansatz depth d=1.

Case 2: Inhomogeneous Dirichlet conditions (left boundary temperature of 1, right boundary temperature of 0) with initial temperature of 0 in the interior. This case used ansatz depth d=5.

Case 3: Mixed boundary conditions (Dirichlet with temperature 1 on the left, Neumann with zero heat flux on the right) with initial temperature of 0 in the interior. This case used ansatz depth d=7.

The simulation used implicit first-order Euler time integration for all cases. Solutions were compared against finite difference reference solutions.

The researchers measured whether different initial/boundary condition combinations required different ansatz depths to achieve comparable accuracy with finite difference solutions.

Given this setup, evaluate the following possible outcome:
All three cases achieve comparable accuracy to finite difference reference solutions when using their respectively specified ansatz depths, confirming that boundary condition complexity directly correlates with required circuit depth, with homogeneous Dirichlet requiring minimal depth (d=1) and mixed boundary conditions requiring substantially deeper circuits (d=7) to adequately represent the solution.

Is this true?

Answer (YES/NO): NO